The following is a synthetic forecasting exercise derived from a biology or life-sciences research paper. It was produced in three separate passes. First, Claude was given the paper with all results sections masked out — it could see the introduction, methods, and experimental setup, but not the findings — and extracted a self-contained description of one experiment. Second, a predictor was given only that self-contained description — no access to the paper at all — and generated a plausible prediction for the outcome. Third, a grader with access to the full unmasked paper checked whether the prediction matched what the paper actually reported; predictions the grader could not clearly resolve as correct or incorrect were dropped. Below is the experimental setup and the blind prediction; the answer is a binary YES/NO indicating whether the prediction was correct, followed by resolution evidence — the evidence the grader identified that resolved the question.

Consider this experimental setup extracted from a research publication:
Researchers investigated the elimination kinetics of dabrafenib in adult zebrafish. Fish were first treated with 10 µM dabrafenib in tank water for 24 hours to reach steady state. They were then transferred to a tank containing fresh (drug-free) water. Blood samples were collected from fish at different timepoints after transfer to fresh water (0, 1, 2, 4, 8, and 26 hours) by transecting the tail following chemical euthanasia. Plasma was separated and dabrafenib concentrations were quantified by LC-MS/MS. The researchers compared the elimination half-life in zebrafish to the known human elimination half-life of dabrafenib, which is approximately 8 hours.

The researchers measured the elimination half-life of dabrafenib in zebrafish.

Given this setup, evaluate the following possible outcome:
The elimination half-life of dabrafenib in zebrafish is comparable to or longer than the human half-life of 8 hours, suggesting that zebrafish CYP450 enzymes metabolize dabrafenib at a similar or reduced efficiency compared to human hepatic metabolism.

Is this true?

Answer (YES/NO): NO